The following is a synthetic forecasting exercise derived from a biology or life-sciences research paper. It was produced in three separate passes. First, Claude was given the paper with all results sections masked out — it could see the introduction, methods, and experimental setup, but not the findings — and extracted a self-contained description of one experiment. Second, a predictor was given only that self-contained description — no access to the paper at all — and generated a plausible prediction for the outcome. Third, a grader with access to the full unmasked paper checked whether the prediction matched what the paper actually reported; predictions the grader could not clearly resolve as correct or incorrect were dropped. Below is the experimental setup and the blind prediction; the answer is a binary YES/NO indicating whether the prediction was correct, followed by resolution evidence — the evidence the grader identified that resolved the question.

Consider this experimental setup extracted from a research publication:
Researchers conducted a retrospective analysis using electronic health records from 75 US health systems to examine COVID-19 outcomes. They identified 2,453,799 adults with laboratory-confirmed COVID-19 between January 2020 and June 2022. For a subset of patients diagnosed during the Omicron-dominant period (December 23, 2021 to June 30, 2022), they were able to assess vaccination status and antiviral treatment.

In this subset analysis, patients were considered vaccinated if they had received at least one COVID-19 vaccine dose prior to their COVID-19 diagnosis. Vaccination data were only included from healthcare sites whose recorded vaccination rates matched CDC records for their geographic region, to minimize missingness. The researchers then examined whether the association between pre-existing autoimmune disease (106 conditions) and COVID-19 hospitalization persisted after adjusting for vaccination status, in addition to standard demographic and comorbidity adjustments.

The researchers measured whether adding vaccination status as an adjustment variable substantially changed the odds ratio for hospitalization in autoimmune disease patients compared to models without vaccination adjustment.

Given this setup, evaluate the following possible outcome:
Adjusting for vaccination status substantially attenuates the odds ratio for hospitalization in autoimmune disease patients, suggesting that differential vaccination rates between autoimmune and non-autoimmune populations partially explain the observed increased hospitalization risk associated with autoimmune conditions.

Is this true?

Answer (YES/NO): NO